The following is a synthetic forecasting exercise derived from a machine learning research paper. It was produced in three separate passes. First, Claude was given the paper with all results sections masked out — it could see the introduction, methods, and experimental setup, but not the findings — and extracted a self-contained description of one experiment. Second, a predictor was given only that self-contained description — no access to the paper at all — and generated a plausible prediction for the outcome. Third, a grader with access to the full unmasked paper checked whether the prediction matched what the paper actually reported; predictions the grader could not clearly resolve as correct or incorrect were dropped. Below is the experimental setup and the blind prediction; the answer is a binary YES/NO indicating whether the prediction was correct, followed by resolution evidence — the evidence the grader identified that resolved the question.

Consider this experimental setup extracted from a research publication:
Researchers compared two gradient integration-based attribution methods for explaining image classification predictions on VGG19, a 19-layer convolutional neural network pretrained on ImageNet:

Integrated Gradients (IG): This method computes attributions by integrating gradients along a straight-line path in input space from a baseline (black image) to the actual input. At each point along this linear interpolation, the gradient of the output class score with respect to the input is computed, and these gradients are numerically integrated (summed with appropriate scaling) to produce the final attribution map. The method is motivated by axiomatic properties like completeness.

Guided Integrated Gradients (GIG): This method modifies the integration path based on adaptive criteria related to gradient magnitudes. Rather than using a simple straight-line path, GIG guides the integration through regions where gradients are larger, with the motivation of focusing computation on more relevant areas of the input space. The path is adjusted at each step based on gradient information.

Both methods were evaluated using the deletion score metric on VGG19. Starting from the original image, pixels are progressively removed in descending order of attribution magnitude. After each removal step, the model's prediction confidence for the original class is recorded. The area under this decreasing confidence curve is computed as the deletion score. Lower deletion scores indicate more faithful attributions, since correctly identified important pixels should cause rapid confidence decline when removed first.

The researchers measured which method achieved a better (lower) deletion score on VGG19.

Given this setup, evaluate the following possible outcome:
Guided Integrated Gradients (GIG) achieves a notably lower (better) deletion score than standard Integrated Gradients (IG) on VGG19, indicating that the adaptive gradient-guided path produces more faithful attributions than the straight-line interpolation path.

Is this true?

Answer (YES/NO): YES